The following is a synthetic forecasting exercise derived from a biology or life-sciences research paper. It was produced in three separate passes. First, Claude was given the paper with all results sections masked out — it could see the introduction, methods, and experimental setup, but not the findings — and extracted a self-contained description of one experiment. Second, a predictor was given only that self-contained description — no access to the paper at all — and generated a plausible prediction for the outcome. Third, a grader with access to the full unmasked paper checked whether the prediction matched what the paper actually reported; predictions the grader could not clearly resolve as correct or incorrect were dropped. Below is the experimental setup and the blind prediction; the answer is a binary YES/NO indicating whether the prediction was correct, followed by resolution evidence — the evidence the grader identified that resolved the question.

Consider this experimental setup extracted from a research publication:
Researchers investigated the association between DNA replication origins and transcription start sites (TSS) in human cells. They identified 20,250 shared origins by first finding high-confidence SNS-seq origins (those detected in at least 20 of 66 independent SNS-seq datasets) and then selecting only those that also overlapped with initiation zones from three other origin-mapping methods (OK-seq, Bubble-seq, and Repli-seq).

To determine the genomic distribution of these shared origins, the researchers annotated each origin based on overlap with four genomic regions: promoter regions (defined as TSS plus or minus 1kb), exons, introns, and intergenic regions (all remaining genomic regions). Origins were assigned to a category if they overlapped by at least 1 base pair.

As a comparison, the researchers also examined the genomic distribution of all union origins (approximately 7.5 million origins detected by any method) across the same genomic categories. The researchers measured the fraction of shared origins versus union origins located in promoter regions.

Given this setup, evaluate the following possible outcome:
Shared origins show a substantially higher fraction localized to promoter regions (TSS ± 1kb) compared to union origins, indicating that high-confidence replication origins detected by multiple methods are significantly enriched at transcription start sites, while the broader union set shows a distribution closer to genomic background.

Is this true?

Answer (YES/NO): YES